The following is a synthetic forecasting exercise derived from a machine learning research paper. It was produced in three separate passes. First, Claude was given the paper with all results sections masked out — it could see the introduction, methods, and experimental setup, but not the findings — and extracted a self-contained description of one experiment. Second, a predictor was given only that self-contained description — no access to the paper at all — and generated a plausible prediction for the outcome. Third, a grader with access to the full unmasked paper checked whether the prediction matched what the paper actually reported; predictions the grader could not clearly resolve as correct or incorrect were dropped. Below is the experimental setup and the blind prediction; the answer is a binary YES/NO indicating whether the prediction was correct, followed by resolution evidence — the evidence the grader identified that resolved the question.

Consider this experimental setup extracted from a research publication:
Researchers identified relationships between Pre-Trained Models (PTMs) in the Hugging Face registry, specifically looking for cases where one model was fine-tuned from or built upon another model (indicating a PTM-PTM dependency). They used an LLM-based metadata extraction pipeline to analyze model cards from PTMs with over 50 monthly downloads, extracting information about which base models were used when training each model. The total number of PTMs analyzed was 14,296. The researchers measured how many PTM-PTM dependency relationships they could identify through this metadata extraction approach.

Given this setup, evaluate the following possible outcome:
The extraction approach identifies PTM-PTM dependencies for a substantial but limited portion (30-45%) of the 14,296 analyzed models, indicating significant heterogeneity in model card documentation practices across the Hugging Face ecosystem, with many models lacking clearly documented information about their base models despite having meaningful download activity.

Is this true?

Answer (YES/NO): NO